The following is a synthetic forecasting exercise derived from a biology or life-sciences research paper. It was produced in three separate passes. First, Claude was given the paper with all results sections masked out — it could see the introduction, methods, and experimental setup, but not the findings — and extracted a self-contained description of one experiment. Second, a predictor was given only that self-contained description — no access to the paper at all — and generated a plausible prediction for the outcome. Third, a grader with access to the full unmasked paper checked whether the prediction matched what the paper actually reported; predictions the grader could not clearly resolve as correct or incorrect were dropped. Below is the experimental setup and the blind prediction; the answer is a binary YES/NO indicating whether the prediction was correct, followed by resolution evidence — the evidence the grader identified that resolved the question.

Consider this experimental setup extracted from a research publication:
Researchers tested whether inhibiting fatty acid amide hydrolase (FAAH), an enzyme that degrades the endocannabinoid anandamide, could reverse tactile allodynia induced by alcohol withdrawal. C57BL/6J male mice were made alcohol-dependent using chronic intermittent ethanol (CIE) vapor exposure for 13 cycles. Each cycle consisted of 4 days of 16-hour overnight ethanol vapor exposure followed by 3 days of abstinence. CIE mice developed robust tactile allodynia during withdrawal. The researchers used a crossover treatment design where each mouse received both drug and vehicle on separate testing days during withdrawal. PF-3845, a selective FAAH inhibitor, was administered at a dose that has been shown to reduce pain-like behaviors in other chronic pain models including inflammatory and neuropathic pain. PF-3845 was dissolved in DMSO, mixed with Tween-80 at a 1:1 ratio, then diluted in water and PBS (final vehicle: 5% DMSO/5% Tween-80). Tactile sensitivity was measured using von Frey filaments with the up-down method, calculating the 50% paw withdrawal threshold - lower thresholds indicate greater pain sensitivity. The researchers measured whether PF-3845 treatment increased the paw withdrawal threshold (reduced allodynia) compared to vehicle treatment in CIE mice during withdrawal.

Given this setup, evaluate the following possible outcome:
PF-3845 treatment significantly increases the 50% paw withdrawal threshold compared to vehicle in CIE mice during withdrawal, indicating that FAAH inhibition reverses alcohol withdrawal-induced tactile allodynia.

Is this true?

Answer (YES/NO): NO